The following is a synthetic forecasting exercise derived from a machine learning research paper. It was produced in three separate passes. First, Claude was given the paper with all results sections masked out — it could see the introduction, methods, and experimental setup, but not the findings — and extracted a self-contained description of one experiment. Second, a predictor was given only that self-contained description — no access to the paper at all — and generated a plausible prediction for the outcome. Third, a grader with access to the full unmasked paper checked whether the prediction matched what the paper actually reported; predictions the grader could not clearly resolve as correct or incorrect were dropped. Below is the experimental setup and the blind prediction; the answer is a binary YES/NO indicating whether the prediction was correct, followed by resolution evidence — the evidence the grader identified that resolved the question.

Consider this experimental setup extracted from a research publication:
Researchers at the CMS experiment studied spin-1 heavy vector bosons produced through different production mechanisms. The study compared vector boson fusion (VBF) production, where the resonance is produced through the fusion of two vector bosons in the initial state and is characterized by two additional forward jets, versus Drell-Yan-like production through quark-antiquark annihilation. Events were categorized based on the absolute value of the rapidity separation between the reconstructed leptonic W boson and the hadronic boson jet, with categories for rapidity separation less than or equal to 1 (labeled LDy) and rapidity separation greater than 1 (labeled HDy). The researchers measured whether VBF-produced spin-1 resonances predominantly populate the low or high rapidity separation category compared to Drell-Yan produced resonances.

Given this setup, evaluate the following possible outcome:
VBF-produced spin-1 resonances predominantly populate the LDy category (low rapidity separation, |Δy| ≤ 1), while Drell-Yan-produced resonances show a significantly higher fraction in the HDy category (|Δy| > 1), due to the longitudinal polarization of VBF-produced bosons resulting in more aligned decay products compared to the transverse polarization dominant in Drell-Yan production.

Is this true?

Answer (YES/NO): NO